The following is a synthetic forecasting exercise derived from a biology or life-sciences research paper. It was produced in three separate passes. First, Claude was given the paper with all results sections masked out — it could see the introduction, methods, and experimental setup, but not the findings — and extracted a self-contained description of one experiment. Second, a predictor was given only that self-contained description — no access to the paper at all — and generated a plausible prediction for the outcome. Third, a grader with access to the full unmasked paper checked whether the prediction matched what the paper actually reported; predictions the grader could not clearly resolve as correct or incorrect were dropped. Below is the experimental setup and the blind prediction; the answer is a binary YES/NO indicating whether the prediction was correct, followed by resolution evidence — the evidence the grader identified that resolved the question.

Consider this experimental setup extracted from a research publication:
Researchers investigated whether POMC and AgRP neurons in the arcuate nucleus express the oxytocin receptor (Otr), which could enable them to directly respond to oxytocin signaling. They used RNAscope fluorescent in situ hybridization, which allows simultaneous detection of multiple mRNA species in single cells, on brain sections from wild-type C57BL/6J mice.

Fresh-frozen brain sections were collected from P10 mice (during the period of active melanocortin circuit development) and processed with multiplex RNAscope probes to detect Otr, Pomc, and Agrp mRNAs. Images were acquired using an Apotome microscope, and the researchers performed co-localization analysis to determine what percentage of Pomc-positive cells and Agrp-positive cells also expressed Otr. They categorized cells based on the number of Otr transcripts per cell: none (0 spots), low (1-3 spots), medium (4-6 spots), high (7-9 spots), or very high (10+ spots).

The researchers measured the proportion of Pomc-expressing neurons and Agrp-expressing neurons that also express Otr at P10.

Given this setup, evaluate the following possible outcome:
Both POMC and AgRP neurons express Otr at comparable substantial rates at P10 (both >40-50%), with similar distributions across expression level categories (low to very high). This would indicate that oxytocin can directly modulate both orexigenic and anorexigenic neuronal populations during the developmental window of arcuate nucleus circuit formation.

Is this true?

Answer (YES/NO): NO